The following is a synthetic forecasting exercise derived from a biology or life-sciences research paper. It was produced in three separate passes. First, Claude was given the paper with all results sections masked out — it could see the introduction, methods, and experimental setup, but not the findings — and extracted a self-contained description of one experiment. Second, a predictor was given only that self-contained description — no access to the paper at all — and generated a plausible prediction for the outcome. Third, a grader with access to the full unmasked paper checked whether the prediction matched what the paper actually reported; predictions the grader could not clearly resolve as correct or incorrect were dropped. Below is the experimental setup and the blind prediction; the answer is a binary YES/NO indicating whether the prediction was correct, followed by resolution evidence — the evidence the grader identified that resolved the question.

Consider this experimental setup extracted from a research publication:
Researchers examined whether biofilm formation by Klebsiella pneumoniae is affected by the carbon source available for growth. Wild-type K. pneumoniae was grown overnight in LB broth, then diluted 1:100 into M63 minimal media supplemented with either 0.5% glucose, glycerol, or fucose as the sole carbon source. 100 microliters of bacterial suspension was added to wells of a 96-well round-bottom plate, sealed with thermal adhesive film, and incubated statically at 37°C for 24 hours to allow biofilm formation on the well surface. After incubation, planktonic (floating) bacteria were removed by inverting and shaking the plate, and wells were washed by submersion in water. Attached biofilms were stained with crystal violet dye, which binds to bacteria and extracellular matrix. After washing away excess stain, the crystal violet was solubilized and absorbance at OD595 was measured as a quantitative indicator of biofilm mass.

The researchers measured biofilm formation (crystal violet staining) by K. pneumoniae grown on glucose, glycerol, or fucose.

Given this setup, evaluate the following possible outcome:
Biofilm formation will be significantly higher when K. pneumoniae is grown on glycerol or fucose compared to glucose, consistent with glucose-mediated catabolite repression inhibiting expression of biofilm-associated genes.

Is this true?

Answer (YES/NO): NO